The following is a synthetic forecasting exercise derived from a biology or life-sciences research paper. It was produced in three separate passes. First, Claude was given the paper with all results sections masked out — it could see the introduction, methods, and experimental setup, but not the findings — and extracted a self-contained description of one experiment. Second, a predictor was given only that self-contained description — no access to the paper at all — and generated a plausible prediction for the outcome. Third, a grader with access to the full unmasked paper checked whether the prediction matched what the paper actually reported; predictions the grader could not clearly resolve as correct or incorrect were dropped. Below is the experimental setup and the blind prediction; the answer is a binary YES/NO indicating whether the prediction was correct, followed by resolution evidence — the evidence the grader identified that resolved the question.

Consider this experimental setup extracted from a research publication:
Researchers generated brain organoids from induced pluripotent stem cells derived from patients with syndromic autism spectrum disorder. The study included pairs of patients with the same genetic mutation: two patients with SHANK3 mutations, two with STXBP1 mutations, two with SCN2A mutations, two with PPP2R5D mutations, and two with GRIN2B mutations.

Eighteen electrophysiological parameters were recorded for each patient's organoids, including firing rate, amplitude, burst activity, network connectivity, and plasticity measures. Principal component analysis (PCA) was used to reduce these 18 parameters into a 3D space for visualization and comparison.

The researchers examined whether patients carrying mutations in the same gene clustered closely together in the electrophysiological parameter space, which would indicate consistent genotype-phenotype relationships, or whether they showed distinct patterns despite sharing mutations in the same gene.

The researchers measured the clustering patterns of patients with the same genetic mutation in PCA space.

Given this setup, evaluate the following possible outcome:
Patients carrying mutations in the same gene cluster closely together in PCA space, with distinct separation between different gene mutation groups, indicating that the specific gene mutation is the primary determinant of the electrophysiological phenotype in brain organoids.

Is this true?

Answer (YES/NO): NO